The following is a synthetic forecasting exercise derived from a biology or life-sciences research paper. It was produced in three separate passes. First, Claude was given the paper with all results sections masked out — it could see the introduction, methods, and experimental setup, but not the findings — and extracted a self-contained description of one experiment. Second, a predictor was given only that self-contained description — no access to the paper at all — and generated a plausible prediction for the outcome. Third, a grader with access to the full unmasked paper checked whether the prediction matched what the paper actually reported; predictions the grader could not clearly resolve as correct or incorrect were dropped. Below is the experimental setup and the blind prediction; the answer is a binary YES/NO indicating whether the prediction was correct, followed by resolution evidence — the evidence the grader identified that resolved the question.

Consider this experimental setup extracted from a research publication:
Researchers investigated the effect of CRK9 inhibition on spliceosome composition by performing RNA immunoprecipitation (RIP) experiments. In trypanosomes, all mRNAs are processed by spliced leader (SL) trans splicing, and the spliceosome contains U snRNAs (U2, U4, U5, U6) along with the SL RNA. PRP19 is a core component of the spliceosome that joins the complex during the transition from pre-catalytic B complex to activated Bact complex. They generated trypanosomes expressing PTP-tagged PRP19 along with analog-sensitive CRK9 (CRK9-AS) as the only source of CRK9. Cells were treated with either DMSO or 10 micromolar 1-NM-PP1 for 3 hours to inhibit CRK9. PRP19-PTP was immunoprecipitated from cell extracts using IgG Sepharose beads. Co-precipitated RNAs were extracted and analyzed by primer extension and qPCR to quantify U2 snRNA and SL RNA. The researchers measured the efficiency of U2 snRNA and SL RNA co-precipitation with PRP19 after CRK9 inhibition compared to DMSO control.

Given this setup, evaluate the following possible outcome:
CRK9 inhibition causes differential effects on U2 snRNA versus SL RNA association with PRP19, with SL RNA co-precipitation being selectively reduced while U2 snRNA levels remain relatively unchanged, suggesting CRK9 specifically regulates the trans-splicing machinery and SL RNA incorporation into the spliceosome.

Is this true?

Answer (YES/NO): NO